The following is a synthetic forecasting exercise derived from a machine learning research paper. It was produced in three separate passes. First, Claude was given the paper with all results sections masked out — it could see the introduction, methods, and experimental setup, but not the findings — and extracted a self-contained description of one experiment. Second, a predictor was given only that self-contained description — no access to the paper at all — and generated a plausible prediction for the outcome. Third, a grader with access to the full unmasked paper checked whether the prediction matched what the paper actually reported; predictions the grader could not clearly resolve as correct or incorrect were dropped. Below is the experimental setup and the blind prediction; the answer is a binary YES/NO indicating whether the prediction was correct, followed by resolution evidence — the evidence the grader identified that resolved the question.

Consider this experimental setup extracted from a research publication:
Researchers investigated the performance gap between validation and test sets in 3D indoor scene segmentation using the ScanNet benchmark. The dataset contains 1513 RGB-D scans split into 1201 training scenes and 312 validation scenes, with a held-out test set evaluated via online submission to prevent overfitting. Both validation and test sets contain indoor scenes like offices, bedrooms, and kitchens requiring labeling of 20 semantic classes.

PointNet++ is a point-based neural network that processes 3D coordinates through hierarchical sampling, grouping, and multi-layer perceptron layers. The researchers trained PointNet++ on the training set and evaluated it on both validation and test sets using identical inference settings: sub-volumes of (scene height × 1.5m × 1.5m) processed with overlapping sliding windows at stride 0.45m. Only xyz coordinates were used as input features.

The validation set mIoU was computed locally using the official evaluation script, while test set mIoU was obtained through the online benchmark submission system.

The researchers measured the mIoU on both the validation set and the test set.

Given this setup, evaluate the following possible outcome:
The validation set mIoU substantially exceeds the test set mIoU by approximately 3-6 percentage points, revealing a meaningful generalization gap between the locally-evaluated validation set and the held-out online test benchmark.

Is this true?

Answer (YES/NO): NO